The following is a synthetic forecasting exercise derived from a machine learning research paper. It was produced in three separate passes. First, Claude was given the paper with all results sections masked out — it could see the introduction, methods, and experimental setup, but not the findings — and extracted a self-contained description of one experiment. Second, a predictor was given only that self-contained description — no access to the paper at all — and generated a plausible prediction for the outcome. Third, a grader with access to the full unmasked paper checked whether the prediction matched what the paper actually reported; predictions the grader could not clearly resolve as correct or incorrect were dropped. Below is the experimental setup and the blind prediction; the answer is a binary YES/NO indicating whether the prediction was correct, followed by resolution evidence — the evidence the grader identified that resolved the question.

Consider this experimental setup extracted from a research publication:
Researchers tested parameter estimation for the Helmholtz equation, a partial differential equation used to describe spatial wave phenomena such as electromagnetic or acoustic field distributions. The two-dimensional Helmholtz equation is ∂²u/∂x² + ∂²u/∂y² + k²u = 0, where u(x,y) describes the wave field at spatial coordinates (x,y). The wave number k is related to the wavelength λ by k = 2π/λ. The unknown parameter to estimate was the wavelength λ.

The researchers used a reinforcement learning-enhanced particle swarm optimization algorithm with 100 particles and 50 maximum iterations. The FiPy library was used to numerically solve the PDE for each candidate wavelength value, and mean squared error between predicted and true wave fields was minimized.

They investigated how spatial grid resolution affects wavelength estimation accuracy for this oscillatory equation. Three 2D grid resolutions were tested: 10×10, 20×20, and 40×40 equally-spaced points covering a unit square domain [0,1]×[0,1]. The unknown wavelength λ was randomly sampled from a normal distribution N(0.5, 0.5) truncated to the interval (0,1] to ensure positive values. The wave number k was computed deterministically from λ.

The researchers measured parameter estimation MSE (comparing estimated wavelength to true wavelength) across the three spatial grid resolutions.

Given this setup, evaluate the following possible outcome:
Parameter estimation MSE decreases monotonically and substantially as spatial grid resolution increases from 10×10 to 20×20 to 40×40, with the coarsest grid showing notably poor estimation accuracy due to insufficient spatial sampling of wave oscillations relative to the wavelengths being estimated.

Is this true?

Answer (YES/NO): NO